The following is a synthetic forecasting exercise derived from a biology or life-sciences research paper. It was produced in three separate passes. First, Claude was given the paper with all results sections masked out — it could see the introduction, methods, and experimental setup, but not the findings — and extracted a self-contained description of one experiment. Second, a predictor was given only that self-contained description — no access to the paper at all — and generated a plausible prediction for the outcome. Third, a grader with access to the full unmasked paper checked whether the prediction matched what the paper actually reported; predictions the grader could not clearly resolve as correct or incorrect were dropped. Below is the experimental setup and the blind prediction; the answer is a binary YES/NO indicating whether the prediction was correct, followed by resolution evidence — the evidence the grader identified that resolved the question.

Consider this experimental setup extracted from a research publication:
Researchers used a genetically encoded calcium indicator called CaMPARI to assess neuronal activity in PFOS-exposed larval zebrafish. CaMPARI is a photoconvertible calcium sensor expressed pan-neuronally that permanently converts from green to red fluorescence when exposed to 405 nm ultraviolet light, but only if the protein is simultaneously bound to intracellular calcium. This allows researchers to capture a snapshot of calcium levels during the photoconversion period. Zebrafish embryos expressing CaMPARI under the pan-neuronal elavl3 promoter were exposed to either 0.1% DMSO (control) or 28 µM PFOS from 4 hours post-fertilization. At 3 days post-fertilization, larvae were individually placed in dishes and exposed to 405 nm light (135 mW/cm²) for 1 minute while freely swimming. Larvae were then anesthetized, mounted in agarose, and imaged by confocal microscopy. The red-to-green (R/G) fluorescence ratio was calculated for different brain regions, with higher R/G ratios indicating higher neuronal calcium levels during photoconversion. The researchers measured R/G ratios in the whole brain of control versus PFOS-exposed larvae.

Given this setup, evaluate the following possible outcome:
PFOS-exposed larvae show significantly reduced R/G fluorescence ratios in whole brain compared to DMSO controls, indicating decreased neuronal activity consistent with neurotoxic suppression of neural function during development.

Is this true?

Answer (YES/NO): NO